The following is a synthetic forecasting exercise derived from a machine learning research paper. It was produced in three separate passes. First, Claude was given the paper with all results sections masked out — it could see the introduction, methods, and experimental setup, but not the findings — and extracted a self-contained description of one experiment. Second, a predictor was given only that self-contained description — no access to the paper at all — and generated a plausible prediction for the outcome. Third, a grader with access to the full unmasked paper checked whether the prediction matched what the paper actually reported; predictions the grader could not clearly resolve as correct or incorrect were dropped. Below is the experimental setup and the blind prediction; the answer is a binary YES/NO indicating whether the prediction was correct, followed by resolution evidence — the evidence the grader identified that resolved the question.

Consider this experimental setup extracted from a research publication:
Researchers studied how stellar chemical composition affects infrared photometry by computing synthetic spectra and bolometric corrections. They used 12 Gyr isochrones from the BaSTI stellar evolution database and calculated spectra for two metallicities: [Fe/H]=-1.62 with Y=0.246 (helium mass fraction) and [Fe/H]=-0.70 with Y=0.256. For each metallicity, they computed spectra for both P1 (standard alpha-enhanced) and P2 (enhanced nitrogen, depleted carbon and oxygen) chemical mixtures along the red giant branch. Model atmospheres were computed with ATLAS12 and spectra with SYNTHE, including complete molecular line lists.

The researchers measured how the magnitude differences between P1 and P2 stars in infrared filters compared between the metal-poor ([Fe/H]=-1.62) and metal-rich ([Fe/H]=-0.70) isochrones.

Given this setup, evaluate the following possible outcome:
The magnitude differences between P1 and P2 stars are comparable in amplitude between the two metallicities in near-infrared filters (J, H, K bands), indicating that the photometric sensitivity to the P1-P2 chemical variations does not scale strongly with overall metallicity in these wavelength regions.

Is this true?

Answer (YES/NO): NO